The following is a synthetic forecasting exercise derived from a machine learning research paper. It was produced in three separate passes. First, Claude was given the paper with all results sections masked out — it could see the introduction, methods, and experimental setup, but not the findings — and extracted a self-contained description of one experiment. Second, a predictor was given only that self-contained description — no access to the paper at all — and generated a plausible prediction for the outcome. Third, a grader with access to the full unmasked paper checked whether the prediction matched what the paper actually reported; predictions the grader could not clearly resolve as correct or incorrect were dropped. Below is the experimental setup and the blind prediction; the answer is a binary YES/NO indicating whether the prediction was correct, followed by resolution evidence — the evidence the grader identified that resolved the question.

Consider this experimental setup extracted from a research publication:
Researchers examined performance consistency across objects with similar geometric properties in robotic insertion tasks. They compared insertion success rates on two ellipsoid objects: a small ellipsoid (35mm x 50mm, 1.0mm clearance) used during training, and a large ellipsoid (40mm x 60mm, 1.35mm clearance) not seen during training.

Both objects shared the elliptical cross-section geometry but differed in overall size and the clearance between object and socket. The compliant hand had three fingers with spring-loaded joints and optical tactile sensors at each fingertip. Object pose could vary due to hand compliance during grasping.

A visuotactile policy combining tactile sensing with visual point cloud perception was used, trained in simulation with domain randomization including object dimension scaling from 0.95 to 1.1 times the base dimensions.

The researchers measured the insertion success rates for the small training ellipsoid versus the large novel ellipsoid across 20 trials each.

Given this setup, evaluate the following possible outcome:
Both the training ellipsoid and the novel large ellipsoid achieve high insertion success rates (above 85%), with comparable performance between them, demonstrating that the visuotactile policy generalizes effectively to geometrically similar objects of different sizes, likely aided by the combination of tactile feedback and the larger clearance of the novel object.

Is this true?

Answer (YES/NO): NO